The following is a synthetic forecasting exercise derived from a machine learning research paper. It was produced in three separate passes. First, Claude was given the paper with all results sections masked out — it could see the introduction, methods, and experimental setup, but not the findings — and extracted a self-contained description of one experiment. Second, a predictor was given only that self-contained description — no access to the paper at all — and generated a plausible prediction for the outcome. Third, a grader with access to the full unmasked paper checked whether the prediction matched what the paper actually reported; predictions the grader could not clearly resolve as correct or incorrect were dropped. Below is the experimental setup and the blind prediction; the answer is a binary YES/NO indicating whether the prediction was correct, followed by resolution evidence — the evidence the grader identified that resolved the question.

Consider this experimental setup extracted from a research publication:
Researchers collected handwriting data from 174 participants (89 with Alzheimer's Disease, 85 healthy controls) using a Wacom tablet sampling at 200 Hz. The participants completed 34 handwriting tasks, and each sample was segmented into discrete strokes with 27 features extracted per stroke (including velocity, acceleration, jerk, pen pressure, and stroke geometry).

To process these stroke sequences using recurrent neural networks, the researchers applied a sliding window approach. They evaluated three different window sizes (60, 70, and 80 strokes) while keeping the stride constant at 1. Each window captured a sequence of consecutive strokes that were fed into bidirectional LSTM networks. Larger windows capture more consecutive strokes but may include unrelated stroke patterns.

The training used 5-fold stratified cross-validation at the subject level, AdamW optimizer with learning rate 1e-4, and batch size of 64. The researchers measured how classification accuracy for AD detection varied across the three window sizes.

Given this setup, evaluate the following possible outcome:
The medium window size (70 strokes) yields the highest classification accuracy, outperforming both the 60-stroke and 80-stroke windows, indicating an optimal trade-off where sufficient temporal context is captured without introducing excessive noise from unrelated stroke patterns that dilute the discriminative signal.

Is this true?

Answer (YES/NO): NO